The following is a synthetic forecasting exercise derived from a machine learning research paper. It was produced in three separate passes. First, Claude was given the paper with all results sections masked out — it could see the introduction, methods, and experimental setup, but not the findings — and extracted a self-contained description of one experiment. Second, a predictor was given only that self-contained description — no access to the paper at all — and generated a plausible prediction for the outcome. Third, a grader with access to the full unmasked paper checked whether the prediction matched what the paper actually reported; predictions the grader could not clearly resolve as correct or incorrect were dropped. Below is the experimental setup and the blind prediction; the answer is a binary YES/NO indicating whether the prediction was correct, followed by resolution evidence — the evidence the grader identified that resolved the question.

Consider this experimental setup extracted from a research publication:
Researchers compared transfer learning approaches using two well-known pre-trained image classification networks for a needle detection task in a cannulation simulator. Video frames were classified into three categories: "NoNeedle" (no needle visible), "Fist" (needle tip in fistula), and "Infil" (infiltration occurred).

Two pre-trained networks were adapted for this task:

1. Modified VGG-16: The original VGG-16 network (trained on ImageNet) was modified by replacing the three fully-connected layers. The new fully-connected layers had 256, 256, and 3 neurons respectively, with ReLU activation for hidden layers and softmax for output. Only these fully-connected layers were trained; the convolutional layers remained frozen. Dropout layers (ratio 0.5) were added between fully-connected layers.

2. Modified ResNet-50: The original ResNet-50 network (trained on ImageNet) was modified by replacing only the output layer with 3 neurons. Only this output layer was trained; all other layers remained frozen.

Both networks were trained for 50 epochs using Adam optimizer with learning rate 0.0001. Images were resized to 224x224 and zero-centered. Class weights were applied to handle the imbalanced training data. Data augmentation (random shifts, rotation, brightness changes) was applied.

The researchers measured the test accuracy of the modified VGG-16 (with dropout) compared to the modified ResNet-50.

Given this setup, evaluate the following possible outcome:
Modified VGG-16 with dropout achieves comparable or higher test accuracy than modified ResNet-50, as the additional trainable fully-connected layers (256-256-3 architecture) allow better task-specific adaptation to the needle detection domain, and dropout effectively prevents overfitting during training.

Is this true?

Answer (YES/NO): NO